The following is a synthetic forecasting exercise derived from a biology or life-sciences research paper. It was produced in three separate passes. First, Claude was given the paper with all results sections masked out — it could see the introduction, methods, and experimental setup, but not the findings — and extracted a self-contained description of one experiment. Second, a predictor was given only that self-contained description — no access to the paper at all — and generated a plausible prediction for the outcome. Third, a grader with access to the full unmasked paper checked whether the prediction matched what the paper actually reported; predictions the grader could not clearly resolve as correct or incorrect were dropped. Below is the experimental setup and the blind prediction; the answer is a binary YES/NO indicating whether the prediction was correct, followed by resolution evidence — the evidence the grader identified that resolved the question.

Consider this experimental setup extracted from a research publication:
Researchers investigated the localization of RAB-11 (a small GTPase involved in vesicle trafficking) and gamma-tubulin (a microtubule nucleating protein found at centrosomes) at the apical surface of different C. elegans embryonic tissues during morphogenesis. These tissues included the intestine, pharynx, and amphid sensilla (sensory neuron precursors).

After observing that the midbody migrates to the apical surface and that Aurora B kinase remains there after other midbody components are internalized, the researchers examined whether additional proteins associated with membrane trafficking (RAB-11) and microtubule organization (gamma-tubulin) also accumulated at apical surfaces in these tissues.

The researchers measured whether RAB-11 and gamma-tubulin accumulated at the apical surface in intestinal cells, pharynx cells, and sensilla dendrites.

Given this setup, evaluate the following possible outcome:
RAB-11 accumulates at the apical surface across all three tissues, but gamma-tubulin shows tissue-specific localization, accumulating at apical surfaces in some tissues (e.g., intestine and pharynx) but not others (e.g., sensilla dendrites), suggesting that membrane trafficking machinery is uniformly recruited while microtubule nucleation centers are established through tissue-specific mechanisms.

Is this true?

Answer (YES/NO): NO